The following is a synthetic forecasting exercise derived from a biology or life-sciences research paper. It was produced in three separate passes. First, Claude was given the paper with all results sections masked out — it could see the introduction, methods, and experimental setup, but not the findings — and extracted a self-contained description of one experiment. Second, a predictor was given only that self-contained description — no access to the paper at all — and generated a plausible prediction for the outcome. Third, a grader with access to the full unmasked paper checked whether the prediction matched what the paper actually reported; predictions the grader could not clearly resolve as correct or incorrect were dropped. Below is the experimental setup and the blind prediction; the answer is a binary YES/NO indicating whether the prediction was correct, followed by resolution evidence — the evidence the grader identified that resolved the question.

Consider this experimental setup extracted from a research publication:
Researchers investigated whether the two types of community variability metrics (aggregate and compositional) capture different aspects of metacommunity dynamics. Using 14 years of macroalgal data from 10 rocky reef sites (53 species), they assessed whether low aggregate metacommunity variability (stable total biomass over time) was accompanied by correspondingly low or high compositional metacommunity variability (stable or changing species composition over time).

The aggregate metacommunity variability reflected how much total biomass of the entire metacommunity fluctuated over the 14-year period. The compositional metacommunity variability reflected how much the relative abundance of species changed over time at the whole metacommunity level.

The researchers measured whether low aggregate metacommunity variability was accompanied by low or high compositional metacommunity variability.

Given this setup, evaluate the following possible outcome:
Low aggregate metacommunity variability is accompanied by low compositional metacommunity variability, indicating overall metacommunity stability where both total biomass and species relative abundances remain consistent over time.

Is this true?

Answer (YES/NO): NO